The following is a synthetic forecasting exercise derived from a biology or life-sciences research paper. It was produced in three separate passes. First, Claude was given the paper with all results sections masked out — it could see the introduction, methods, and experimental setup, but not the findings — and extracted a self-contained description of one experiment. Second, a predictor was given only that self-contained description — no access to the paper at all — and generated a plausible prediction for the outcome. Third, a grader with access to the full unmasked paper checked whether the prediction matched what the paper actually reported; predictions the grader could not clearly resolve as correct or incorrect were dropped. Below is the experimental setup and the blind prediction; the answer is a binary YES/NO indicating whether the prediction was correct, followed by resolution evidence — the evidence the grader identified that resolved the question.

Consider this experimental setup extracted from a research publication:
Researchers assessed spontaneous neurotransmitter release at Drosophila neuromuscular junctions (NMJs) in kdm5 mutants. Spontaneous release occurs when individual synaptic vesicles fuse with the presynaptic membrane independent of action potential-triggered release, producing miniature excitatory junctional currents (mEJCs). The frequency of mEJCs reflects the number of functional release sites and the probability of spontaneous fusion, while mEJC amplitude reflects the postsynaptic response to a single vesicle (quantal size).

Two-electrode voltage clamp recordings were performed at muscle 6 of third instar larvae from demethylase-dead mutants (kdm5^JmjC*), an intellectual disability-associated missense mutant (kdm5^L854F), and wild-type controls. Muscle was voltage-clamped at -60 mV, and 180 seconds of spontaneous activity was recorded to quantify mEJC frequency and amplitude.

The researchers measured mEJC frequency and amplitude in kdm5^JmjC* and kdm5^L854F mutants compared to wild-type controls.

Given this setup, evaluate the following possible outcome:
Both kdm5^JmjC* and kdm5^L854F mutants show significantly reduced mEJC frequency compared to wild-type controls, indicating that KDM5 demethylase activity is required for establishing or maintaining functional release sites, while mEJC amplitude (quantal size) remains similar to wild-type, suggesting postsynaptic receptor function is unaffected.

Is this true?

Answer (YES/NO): NO